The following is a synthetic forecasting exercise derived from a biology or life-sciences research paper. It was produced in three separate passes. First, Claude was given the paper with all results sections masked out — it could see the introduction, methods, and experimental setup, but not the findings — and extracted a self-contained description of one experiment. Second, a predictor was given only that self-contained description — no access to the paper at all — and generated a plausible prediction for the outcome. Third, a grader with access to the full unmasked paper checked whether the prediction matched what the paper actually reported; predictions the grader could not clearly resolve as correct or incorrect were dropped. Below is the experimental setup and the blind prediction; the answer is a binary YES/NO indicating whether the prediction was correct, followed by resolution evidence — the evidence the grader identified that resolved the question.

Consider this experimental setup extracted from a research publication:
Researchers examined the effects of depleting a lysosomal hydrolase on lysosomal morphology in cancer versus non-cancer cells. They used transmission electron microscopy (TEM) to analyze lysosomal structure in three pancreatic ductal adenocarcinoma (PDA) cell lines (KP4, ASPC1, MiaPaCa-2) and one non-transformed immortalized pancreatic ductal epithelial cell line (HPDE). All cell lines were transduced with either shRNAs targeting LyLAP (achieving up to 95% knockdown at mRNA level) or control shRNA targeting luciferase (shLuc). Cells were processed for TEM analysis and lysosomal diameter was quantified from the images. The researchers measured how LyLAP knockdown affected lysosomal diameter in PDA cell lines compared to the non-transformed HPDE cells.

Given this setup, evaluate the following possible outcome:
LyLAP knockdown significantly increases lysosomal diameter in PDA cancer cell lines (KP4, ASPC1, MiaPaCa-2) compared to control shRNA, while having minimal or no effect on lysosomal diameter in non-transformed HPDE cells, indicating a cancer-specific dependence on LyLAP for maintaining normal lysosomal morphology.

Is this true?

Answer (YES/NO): YES